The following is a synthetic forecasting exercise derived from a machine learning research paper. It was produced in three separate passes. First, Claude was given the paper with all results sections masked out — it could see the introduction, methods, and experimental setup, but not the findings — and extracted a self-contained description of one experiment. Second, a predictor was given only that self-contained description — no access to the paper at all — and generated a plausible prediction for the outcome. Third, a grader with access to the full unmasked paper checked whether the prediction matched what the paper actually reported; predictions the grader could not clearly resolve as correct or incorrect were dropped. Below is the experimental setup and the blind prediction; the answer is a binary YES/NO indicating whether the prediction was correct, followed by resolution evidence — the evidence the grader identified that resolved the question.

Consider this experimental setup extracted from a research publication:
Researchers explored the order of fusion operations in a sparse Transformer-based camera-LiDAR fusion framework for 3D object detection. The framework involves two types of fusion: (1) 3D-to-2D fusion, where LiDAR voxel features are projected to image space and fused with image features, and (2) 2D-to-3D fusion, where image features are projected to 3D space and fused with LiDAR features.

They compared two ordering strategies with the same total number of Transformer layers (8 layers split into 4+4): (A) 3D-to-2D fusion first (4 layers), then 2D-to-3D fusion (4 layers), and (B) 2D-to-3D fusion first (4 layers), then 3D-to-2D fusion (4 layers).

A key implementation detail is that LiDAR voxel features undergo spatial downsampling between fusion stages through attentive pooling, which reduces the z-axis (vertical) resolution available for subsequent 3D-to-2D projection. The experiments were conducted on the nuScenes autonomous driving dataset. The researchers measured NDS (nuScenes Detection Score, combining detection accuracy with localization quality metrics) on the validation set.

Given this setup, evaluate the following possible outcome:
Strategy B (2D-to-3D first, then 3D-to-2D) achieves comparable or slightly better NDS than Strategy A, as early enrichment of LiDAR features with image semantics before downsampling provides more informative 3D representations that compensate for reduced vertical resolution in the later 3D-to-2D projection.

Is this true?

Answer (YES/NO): NO